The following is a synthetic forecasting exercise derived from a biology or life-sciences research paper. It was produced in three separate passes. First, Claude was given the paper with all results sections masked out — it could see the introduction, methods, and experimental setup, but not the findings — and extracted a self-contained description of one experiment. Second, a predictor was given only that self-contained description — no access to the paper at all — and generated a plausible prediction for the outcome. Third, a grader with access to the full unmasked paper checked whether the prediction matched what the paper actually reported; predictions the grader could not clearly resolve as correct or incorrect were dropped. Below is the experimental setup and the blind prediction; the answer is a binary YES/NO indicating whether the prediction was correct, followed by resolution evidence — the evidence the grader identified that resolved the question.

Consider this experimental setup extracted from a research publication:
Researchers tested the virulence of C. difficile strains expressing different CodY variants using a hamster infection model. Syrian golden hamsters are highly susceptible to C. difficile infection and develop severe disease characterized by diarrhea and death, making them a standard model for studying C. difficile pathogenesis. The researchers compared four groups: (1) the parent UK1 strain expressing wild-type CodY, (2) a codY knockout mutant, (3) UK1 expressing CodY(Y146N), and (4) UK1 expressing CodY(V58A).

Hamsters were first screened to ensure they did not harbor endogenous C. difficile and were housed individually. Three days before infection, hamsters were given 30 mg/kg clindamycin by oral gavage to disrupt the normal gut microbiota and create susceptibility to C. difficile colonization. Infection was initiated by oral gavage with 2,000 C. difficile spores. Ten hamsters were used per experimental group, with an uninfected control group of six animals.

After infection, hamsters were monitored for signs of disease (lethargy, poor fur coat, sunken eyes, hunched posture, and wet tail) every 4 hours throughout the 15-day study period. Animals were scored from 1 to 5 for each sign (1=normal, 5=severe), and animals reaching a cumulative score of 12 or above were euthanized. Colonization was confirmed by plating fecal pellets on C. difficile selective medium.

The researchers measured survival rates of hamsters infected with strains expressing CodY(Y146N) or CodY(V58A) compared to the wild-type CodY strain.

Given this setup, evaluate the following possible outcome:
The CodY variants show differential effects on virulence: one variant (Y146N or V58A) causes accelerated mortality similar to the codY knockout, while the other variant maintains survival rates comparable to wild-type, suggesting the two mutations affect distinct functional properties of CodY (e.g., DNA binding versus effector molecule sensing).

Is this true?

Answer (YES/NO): NO